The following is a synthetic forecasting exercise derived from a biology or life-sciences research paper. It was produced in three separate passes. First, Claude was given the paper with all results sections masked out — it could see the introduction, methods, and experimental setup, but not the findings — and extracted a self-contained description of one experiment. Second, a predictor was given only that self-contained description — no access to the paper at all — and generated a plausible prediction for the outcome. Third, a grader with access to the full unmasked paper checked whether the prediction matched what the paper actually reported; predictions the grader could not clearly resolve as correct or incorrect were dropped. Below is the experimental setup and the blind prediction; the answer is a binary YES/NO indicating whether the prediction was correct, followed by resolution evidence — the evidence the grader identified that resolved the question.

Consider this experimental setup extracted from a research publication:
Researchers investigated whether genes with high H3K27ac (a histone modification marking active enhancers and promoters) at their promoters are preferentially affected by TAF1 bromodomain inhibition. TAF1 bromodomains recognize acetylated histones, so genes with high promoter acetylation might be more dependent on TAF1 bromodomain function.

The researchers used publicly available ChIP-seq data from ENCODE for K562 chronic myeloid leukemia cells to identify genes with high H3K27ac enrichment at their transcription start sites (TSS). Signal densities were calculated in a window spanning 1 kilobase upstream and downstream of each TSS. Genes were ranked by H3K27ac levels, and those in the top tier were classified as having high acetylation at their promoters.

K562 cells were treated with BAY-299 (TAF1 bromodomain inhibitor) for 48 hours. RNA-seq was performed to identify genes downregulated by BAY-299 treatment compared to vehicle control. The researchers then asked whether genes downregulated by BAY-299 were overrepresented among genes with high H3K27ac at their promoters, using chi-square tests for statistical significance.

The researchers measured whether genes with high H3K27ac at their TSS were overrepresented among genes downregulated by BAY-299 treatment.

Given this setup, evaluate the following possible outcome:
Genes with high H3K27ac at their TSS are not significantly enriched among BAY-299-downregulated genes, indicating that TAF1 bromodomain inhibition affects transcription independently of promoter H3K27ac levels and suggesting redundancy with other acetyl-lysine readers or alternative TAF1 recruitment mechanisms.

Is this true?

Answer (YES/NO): NO